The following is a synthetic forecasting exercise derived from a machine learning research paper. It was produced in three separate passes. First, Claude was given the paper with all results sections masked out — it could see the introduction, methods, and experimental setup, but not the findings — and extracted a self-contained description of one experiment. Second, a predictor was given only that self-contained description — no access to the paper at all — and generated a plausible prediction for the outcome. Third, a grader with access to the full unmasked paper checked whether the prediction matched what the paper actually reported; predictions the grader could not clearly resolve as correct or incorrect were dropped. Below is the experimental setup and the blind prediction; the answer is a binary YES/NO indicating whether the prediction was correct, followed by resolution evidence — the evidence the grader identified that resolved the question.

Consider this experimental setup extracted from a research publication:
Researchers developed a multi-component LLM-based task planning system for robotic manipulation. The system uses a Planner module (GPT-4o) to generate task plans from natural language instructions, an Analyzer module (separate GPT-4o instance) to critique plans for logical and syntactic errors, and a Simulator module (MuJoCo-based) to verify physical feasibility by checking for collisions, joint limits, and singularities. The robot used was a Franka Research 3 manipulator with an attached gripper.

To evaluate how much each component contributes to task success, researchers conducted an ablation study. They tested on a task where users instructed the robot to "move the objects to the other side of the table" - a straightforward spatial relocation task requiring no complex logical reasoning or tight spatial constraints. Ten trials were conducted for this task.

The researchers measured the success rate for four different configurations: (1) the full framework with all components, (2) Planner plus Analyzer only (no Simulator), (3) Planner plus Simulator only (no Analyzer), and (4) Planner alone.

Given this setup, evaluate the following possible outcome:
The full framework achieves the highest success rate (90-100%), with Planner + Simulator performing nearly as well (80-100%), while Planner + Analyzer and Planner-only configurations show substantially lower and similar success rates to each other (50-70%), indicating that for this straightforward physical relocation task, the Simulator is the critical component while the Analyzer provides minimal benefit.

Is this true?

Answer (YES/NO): NO